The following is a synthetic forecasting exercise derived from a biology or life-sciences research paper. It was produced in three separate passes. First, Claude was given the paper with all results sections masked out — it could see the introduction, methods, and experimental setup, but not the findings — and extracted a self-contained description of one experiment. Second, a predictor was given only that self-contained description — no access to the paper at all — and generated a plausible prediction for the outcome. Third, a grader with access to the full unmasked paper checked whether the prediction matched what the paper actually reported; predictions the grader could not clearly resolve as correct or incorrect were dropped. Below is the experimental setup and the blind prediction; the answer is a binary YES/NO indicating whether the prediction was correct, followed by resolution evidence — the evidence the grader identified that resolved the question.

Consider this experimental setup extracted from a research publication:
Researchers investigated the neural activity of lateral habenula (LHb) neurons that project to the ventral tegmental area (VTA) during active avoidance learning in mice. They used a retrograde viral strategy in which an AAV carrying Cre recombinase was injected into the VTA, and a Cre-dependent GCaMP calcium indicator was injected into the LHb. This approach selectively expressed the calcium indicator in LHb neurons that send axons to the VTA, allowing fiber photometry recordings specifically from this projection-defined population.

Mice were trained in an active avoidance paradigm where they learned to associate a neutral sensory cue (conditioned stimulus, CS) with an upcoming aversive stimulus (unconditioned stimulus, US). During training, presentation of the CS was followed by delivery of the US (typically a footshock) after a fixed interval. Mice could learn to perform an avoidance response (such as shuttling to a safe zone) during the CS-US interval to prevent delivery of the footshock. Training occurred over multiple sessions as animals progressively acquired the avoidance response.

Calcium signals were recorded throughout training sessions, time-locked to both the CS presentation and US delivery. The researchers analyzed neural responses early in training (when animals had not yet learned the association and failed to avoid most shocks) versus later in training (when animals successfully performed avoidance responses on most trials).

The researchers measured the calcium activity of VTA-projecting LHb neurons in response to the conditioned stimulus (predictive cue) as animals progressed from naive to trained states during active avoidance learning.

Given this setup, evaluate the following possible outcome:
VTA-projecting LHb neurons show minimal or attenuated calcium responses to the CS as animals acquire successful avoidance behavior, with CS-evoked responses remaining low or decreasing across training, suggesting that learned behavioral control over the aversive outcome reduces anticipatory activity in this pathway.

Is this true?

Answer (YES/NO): NO